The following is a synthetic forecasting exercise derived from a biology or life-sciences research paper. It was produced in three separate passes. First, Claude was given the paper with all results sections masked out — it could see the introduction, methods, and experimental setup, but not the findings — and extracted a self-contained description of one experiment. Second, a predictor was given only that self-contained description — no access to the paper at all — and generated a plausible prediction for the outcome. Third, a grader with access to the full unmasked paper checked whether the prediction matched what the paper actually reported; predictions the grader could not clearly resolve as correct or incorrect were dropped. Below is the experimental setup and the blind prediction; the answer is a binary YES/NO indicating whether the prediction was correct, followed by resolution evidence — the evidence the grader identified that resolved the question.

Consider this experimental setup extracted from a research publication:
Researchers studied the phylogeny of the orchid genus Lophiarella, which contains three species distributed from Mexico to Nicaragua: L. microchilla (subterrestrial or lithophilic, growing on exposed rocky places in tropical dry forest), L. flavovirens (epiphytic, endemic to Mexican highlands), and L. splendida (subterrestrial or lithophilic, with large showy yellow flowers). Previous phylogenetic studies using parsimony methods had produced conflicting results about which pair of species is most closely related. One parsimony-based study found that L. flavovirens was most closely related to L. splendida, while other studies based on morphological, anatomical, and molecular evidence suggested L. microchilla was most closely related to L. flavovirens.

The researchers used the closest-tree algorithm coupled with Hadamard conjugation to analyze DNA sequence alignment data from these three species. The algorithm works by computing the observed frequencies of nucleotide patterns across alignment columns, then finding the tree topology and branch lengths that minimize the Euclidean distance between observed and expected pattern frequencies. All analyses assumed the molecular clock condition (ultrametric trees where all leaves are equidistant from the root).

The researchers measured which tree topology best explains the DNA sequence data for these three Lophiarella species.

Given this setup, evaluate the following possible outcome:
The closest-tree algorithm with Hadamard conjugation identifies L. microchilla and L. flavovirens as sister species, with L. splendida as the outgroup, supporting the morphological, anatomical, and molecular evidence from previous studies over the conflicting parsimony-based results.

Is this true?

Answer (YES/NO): YES